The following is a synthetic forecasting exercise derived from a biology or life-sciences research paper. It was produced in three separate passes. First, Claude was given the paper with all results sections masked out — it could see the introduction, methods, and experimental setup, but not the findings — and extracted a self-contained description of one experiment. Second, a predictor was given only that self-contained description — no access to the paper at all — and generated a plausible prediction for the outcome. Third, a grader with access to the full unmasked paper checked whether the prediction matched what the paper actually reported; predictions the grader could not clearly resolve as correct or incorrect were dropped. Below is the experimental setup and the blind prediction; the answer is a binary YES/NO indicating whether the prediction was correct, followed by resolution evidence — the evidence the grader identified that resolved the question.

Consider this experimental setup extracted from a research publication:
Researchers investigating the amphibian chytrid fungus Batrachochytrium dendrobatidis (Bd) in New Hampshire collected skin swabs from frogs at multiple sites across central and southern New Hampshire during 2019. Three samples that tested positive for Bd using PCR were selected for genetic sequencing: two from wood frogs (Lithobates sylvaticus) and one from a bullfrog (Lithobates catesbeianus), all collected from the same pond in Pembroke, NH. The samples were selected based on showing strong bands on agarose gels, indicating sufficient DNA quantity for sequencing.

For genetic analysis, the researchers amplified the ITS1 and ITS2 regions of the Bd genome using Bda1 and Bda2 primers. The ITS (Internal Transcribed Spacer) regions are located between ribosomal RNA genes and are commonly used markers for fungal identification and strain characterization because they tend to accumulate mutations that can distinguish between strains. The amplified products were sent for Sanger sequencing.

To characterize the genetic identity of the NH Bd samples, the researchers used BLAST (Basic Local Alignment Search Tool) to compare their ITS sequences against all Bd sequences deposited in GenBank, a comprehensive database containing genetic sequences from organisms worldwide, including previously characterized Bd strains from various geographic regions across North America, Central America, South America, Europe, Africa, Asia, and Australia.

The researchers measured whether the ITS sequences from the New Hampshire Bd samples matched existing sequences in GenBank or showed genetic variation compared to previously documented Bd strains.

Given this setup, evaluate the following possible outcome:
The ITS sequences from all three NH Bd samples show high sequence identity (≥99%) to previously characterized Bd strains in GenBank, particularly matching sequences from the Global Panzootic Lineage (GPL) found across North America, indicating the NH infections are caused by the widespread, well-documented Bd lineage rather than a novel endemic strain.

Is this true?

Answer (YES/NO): NO